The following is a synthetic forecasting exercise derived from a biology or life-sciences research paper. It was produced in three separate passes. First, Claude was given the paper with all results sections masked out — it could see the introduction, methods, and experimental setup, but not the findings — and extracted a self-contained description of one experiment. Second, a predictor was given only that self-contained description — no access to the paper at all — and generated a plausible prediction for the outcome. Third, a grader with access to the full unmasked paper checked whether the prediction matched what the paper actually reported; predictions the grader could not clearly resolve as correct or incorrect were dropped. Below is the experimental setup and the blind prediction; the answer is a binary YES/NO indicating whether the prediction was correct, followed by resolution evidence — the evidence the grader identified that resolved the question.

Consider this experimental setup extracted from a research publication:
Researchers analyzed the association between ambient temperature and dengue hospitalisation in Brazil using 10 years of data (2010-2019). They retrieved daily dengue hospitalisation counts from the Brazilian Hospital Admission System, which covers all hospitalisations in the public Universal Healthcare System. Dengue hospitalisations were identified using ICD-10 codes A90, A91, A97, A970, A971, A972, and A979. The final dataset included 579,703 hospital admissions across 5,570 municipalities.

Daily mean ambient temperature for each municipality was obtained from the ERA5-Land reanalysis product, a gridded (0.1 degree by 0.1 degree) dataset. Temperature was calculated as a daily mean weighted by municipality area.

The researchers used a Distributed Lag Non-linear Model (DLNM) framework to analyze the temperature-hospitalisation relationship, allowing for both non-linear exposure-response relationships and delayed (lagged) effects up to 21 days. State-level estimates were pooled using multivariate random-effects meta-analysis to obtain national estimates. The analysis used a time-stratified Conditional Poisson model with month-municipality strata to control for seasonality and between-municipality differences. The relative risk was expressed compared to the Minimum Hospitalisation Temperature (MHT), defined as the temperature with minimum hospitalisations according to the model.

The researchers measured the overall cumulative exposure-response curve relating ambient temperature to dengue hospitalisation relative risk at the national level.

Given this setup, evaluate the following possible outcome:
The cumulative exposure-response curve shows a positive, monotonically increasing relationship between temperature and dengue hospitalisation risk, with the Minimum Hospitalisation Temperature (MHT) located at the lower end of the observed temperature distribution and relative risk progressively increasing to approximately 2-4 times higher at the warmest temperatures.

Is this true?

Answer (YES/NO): NO